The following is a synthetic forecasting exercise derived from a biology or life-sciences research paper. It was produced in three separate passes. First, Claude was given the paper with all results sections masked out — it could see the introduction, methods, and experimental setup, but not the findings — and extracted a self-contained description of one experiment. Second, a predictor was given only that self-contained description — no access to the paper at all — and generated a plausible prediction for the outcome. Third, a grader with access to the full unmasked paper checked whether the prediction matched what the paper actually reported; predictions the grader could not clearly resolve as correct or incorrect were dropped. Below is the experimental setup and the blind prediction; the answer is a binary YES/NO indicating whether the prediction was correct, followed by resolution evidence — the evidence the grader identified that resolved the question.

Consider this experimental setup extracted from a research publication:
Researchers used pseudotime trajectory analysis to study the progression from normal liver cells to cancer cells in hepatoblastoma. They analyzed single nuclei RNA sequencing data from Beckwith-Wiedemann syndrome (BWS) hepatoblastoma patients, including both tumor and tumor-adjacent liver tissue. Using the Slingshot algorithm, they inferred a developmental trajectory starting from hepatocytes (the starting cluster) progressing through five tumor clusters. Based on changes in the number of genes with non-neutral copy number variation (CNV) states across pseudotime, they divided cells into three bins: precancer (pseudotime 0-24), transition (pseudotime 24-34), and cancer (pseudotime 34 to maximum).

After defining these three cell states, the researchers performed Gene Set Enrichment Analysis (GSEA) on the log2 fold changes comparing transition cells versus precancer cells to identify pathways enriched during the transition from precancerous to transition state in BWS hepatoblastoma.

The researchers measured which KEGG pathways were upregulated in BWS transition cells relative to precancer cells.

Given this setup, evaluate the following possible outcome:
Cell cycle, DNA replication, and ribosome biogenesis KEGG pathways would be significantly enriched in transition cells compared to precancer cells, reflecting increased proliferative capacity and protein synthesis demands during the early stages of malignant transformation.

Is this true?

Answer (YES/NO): NO